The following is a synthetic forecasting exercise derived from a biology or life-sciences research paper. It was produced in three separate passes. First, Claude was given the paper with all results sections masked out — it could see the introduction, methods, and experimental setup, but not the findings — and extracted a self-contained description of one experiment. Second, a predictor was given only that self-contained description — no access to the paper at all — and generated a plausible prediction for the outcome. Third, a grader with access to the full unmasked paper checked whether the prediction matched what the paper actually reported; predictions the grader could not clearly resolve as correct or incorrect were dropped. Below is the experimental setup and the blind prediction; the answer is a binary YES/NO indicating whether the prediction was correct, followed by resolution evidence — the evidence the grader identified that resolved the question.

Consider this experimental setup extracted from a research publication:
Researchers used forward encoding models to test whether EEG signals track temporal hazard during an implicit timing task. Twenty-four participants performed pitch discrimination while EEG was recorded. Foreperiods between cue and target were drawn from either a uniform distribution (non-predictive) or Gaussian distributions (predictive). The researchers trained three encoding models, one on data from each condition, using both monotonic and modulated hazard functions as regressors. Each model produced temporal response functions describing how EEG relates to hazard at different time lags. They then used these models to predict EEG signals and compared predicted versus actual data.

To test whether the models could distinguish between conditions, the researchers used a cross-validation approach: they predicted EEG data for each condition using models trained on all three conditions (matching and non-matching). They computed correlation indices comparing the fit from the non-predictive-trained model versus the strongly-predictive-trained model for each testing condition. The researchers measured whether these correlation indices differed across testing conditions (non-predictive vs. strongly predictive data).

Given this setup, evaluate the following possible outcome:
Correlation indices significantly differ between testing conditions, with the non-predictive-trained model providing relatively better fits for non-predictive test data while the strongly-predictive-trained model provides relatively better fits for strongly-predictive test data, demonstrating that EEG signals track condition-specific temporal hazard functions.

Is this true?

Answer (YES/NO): YES